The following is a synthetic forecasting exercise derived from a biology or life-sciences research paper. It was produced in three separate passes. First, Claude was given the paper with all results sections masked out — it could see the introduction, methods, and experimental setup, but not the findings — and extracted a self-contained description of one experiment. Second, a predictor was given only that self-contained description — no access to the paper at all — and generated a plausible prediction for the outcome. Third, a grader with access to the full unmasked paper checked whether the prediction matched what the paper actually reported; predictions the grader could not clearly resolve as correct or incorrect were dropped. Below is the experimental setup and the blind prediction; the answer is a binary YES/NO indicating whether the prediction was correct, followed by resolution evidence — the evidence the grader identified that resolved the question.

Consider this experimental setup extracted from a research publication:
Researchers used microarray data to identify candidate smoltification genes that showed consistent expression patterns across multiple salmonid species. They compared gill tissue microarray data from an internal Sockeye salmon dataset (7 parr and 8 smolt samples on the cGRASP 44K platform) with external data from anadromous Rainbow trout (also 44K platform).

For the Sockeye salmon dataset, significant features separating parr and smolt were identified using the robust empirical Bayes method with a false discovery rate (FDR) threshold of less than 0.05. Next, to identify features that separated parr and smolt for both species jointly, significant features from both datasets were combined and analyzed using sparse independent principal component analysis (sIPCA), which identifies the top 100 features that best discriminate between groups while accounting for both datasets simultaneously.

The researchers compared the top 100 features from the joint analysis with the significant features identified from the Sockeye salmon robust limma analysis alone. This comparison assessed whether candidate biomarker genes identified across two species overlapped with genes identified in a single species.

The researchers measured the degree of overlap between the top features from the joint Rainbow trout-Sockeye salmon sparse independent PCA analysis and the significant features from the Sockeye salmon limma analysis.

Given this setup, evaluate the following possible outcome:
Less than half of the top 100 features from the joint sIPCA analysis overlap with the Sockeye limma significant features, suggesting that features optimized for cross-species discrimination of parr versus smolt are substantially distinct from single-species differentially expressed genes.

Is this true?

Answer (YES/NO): NO